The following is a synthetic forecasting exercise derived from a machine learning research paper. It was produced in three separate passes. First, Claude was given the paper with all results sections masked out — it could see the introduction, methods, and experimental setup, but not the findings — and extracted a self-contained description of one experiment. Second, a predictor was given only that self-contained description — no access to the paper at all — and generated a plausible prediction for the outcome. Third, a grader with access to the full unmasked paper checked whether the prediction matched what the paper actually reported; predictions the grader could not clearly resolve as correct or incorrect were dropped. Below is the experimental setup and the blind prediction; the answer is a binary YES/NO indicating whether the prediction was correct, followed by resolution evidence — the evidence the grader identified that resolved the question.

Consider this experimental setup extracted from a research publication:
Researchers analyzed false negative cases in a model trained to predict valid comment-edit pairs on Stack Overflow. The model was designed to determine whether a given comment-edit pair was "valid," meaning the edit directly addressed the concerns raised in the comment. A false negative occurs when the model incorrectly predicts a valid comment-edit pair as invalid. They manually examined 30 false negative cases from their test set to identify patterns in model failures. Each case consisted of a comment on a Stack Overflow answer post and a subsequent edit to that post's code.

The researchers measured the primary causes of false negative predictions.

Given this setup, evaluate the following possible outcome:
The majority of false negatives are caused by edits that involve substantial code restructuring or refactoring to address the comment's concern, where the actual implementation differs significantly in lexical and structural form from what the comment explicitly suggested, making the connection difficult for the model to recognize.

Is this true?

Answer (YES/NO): NO